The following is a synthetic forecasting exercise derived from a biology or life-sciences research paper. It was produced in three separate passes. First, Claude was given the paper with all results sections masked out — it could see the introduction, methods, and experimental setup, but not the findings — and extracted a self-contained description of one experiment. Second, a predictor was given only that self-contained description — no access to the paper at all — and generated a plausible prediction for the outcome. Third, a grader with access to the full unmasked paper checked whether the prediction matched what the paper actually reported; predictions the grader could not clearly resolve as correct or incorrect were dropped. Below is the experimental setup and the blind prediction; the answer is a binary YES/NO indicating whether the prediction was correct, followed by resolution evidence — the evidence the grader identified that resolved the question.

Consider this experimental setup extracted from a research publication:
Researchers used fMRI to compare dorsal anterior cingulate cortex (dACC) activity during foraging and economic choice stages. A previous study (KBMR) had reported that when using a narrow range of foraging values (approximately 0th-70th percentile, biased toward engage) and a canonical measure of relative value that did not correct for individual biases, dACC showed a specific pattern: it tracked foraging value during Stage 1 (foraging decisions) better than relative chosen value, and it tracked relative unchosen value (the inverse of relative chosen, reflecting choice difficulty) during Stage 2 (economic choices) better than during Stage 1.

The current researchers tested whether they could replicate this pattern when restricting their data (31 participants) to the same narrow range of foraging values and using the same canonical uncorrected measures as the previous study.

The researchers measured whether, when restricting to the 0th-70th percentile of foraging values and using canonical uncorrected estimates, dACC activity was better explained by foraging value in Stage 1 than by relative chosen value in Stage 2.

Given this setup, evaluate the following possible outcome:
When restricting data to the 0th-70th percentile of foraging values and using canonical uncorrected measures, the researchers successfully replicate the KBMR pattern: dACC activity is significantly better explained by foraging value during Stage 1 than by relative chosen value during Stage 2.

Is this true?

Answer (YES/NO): YES